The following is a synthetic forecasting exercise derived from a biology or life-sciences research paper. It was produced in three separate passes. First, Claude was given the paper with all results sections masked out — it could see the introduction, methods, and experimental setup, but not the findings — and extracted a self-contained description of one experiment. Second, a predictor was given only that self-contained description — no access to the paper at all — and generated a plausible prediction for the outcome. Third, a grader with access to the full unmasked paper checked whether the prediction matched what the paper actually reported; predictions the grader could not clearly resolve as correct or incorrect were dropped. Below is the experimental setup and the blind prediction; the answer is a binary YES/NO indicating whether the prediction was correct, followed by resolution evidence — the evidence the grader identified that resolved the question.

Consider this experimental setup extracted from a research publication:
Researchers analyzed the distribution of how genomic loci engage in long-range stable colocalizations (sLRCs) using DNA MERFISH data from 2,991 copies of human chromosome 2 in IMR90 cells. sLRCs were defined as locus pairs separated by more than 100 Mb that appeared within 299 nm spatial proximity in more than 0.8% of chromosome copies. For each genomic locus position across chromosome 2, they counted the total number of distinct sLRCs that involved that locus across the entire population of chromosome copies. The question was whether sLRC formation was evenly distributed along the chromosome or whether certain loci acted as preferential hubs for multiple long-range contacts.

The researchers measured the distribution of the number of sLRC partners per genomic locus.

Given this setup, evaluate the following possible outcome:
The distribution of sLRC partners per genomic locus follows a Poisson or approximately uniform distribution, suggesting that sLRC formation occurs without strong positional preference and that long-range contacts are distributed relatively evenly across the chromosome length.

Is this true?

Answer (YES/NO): NO